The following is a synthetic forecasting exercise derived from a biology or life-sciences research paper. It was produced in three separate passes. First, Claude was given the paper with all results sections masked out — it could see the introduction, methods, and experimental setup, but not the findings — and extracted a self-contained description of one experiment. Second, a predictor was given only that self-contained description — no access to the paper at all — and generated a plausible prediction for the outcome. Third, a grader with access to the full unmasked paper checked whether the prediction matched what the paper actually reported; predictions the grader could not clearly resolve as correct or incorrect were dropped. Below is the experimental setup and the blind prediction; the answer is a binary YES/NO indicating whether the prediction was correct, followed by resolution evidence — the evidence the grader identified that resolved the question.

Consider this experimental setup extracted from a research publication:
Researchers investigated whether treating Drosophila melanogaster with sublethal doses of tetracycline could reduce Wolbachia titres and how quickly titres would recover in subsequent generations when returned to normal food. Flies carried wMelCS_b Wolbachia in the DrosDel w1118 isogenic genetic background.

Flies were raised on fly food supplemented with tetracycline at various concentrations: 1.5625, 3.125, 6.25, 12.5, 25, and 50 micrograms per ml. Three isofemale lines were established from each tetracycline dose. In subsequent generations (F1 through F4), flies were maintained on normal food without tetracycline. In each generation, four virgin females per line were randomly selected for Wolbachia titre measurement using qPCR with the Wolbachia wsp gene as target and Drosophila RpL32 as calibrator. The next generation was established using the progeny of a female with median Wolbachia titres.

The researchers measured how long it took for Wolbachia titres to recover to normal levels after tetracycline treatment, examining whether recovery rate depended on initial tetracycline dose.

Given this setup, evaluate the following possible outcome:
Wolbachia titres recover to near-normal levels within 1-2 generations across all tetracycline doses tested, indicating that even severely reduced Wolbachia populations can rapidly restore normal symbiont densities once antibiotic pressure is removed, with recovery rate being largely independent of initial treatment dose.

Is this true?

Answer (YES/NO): NO